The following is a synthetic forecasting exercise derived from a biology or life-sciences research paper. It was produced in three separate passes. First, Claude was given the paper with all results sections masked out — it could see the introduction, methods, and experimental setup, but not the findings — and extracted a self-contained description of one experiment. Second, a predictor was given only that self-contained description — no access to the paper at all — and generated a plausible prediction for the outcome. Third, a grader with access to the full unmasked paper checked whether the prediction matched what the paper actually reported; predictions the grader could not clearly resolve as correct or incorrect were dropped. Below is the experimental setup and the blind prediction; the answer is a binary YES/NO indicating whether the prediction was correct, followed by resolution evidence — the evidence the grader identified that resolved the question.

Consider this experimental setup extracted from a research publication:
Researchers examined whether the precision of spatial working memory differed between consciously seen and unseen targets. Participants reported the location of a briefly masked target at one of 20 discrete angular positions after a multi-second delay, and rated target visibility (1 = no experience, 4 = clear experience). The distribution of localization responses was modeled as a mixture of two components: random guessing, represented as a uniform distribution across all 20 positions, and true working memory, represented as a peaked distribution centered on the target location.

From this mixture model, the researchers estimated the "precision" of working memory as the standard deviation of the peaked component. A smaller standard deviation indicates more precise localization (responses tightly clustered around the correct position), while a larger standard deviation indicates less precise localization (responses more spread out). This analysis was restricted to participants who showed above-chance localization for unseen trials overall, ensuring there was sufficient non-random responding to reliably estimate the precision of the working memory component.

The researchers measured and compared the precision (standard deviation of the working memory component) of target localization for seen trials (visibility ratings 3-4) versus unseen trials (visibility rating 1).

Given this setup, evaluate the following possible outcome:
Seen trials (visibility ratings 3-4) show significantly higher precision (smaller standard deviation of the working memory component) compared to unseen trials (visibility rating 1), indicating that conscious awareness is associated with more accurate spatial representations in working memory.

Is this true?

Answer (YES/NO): YES